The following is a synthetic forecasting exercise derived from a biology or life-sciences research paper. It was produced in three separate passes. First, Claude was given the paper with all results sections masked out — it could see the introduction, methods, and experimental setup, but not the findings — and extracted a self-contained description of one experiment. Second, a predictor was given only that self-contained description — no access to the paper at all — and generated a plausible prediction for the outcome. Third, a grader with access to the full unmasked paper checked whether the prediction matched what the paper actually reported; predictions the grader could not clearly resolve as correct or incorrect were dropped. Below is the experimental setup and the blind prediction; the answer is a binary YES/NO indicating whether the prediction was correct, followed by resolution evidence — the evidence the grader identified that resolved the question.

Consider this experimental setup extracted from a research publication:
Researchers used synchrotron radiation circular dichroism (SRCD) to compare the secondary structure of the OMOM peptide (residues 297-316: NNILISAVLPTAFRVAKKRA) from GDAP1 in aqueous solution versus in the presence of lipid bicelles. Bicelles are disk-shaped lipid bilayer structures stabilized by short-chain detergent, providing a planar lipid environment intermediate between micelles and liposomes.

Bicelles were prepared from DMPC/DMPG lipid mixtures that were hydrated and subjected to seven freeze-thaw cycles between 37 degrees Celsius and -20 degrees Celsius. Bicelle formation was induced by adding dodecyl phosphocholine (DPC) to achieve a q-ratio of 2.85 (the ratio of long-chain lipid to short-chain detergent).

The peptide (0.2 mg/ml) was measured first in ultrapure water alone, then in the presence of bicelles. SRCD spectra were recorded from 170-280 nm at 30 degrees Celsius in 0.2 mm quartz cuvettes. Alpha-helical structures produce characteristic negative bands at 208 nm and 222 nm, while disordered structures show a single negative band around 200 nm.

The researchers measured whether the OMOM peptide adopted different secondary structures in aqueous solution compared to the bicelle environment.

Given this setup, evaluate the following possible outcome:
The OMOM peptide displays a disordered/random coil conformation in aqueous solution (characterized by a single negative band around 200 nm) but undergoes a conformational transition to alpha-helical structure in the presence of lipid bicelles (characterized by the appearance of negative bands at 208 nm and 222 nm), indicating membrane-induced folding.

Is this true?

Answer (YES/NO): YES